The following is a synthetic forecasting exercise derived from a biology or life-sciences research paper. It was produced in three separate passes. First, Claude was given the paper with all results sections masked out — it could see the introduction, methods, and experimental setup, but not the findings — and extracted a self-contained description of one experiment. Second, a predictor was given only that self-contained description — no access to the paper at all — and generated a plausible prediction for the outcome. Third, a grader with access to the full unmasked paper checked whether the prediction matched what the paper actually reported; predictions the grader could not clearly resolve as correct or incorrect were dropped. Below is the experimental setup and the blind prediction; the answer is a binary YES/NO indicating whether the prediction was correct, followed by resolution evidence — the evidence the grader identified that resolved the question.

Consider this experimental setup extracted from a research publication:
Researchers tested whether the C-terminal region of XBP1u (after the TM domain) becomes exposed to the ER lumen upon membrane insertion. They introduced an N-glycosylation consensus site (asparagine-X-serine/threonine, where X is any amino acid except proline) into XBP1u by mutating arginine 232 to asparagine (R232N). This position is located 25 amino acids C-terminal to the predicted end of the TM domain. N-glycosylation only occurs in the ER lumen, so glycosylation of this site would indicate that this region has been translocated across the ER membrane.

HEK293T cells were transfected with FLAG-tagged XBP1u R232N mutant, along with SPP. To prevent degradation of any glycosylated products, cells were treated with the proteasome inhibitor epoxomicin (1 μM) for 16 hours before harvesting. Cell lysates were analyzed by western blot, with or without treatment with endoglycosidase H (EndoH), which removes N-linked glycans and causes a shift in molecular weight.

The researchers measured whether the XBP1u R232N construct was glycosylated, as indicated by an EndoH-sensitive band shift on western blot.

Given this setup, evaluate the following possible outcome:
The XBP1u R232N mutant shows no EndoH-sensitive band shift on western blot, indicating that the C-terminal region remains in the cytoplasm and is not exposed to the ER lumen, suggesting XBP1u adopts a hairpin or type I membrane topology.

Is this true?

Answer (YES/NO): NO